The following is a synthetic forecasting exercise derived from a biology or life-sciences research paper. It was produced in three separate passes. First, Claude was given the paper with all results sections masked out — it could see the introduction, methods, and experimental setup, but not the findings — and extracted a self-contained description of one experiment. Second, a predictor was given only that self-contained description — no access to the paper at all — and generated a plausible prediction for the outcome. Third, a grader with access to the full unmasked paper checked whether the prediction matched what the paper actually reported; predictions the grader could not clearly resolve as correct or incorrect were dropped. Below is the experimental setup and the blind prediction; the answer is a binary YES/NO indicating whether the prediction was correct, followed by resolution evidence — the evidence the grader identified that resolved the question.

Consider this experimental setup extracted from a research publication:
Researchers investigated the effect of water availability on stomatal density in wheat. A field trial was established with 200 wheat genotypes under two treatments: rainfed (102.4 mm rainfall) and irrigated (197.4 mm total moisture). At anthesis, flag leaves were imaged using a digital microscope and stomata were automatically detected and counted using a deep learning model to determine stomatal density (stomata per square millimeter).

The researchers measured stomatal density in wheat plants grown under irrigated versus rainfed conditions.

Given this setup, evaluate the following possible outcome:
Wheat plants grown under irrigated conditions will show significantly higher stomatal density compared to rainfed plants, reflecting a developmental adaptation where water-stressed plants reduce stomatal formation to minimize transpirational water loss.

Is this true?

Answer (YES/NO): NO